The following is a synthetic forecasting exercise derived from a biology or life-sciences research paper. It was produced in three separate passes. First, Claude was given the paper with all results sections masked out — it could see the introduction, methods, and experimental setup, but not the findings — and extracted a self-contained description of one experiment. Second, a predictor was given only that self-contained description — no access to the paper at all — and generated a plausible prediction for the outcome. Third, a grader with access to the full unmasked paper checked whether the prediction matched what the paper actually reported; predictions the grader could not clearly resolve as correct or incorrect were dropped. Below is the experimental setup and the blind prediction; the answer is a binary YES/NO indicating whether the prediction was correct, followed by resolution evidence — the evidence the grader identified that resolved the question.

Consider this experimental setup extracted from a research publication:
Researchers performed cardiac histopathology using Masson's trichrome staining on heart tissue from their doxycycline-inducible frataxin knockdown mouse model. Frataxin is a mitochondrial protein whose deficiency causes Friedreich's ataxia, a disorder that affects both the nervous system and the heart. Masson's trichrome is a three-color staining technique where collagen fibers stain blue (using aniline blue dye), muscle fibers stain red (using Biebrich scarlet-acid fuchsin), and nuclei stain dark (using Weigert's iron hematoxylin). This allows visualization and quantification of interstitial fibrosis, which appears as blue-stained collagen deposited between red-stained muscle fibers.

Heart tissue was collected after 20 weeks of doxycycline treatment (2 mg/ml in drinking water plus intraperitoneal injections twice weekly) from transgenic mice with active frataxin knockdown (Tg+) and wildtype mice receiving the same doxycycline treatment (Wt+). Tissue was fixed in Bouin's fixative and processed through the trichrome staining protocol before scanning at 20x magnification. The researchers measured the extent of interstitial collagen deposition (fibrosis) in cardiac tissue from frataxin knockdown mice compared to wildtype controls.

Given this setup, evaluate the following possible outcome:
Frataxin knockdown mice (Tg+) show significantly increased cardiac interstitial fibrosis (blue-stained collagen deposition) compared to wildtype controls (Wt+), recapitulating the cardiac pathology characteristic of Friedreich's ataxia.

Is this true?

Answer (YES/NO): YES